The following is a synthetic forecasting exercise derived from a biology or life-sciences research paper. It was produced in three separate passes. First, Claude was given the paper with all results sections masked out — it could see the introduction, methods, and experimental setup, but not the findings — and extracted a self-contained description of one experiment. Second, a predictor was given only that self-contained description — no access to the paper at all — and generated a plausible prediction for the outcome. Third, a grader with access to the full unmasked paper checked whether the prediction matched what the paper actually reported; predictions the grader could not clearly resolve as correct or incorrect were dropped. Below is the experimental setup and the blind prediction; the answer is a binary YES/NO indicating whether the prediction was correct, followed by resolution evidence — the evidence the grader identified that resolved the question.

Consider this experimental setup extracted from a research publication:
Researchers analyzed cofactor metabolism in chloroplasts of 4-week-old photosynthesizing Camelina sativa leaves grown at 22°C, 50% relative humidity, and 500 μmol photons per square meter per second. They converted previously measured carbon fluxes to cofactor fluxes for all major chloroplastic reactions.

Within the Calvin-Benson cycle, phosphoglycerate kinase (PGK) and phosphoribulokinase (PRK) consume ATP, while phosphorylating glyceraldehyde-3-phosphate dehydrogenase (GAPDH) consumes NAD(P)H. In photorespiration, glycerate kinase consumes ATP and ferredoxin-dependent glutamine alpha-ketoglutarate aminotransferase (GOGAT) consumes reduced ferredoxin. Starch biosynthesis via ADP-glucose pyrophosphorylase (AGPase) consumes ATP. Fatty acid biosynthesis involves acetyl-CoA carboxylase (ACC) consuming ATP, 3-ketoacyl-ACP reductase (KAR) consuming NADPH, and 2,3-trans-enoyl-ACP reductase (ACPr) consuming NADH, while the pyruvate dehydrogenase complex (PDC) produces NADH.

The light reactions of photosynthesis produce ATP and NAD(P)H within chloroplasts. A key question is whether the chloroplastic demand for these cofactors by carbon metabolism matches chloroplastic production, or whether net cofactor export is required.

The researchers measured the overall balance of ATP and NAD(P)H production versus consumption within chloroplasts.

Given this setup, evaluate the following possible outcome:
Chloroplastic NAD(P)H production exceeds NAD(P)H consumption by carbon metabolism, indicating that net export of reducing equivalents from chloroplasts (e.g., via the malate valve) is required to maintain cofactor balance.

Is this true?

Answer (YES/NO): YES